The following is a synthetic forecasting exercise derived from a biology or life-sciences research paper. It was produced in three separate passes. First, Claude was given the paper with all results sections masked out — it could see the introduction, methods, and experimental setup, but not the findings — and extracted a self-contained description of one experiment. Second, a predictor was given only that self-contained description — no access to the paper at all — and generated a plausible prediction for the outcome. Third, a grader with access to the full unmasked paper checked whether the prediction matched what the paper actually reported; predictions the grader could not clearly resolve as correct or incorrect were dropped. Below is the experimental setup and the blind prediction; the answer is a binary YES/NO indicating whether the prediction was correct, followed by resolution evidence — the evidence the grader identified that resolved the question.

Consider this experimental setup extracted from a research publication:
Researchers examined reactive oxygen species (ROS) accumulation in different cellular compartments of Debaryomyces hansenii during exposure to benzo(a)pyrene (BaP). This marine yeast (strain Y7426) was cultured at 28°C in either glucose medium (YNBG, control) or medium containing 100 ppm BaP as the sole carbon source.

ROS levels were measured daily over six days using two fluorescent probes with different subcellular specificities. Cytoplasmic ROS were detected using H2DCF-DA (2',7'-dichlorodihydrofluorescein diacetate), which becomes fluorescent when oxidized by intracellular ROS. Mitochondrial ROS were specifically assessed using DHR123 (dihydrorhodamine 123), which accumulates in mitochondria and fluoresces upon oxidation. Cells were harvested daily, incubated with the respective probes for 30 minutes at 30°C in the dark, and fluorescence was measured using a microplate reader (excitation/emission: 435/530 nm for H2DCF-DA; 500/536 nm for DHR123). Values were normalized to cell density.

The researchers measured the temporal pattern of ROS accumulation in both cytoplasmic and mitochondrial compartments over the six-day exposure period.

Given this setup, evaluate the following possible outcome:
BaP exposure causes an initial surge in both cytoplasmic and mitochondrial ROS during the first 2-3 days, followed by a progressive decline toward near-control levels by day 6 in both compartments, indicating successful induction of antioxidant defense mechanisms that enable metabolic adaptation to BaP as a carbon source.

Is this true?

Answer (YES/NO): NO